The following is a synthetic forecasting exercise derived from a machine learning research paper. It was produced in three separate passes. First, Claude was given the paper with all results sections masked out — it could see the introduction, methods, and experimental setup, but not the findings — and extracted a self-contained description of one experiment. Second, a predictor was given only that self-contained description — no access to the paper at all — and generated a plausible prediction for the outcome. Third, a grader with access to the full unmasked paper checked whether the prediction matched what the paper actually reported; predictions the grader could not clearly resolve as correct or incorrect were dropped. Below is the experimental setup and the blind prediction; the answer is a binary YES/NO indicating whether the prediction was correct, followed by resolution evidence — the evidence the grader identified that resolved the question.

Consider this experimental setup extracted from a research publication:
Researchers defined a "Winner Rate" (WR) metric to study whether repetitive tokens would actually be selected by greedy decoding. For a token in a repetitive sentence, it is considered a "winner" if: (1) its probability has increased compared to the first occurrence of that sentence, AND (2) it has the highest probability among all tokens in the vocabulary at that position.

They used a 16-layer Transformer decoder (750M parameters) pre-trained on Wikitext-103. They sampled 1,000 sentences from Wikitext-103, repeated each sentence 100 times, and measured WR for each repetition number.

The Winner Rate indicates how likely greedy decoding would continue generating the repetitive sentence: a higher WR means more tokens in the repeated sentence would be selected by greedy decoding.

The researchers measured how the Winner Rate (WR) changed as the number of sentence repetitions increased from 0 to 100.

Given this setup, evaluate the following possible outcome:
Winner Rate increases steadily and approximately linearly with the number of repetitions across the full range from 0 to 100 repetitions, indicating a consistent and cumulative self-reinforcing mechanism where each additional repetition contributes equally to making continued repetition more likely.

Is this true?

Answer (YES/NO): NO